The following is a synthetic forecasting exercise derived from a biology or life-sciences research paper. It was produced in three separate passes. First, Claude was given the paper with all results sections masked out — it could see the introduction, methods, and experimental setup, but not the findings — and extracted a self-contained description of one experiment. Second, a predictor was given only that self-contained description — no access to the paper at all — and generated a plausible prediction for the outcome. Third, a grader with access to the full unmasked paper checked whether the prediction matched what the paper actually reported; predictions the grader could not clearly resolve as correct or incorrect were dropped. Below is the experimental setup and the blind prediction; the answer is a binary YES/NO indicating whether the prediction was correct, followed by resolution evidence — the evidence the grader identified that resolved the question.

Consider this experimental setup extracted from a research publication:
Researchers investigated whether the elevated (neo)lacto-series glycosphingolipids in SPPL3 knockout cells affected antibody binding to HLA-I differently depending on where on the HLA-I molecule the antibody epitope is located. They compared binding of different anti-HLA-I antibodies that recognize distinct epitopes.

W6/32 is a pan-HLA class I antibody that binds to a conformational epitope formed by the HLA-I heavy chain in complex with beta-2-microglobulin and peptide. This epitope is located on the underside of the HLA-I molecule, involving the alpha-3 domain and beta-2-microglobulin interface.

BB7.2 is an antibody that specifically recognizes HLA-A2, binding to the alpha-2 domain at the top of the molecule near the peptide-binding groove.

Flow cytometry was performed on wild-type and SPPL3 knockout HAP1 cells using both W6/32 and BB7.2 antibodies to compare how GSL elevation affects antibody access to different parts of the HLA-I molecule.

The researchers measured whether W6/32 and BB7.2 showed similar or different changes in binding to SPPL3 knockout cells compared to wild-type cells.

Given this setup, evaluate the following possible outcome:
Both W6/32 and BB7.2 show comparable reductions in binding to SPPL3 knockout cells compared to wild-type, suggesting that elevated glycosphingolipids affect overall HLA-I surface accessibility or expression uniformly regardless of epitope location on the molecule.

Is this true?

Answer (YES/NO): NO